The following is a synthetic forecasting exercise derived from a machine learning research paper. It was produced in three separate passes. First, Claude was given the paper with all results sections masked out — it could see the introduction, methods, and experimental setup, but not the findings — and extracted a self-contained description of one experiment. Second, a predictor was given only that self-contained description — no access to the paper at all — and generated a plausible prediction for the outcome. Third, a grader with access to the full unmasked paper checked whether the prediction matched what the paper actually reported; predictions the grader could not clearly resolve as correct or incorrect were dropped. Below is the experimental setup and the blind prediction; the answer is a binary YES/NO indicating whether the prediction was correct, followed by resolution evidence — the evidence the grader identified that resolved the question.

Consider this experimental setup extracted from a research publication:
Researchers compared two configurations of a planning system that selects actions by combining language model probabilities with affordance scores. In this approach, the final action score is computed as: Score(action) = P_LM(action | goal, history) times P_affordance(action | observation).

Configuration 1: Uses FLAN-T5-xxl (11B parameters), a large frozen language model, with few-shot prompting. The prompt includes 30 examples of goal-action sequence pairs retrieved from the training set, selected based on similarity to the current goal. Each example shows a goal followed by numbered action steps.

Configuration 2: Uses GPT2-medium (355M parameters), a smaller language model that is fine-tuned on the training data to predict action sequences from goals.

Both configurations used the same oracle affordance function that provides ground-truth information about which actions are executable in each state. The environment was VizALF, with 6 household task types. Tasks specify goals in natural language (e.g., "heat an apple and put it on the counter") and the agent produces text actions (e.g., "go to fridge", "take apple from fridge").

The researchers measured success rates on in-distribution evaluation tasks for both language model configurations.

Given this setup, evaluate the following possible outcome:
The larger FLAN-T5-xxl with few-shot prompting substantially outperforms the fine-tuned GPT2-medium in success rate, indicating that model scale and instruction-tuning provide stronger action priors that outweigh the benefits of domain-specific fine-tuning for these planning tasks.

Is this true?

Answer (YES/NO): NO